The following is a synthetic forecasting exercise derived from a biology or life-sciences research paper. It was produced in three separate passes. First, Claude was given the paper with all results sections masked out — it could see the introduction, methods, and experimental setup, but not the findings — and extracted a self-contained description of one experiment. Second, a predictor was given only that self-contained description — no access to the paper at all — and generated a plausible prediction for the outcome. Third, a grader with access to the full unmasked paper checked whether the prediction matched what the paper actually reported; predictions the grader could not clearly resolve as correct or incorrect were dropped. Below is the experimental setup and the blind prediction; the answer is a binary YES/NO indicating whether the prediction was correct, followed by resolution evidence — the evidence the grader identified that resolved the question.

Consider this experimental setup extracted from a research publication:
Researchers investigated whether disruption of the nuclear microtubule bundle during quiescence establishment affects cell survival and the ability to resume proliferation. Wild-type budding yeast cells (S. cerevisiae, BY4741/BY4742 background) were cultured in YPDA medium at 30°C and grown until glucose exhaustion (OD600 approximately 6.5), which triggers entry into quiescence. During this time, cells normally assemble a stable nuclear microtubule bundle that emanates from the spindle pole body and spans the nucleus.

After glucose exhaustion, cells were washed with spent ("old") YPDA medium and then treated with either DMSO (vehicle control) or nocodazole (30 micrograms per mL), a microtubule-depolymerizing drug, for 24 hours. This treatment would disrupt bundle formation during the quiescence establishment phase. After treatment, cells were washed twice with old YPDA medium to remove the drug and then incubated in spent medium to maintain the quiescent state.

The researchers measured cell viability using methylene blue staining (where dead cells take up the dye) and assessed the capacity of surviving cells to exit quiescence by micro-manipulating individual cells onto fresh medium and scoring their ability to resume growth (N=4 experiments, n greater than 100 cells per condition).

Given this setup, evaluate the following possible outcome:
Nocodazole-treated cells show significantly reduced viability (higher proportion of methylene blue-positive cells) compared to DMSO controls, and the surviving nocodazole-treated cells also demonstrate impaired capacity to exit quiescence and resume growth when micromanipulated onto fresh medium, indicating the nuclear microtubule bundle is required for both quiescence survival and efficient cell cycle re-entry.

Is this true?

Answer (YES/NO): YES